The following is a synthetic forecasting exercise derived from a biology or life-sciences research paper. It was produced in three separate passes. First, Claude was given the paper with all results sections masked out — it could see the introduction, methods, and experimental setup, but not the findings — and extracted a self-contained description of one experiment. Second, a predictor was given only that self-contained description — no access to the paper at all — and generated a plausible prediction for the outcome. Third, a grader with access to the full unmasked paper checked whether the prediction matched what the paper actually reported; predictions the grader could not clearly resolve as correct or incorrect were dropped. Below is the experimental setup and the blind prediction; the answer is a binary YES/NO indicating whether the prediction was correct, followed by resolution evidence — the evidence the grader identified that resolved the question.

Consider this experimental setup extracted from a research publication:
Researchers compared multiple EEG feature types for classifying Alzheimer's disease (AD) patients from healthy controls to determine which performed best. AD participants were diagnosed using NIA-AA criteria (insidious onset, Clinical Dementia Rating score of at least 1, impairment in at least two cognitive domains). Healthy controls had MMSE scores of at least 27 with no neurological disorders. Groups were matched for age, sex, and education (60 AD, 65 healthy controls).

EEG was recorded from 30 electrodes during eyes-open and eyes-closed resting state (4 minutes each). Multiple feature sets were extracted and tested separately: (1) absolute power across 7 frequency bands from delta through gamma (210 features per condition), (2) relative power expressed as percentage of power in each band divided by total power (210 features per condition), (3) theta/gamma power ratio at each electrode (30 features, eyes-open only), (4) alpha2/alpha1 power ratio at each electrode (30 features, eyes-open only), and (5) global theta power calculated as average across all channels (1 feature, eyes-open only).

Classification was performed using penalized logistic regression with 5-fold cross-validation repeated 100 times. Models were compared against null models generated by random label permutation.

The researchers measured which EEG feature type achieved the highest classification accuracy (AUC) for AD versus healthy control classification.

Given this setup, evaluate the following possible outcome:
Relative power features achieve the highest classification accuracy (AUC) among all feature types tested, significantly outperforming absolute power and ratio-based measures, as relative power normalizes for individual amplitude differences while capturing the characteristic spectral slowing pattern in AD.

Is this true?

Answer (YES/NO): NO